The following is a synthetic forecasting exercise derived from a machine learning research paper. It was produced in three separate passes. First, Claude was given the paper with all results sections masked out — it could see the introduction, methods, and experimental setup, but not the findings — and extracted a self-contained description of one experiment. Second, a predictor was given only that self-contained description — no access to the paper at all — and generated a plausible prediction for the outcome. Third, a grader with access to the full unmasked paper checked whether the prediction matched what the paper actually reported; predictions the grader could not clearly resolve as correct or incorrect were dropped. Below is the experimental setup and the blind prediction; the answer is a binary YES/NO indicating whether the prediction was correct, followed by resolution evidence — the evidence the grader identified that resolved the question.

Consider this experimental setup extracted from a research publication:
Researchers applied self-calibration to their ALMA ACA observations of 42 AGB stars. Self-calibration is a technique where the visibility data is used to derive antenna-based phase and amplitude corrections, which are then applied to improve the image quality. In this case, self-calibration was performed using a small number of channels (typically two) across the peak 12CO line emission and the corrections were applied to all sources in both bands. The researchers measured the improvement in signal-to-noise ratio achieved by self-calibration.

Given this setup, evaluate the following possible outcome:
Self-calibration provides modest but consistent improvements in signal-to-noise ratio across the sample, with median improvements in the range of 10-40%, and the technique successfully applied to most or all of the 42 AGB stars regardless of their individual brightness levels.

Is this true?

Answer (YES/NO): NO